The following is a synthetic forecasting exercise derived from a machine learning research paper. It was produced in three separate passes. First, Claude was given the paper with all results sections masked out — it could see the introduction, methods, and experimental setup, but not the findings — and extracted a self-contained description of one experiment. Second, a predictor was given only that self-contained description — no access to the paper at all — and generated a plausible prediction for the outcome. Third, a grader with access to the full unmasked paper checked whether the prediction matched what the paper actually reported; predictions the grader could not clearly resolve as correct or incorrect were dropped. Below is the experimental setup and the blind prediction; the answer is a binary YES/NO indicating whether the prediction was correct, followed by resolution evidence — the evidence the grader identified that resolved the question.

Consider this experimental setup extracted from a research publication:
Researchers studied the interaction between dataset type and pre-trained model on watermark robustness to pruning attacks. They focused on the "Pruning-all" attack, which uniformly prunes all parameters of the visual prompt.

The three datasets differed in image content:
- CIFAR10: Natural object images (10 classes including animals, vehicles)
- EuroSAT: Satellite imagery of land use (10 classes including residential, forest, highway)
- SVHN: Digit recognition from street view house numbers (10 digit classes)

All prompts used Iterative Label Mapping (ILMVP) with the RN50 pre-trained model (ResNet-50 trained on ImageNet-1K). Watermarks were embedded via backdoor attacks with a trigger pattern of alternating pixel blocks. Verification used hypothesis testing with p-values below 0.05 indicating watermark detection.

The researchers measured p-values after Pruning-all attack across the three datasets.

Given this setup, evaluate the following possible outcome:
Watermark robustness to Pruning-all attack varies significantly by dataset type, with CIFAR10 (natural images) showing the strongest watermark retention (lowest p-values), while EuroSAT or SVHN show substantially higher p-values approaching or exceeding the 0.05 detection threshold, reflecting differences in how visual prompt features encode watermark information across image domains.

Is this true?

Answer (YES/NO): NO